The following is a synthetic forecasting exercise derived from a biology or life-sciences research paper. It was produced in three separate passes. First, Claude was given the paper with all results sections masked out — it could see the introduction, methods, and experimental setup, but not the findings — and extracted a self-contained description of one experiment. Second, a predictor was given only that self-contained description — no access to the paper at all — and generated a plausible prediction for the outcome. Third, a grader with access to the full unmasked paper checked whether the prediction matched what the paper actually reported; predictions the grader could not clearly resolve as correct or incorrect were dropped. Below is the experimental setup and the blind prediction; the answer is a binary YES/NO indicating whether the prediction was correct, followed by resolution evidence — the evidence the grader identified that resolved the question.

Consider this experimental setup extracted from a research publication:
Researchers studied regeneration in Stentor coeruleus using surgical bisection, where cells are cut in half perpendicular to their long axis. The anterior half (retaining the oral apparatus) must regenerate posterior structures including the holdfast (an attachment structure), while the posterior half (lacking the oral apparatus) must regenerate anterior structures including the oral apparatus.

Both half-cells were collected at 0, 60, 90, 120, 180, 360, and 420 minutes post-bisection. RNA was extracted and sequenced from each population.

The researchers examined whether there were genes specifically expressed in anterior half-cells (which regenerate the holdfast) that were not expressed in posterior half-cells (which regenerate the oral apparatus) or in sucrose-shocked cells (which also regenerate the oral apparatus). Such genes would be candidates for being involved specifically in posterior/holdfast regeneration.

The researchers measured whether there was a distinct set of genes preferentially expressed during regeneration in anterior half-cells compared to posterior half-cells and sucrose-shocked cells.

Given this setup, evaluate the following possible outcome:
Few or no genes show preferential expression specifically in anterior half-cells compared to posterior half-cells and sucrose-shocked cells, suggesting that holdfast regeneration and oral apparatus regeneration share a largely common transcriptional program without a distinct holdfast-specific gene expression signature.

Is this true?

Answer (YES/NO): NO